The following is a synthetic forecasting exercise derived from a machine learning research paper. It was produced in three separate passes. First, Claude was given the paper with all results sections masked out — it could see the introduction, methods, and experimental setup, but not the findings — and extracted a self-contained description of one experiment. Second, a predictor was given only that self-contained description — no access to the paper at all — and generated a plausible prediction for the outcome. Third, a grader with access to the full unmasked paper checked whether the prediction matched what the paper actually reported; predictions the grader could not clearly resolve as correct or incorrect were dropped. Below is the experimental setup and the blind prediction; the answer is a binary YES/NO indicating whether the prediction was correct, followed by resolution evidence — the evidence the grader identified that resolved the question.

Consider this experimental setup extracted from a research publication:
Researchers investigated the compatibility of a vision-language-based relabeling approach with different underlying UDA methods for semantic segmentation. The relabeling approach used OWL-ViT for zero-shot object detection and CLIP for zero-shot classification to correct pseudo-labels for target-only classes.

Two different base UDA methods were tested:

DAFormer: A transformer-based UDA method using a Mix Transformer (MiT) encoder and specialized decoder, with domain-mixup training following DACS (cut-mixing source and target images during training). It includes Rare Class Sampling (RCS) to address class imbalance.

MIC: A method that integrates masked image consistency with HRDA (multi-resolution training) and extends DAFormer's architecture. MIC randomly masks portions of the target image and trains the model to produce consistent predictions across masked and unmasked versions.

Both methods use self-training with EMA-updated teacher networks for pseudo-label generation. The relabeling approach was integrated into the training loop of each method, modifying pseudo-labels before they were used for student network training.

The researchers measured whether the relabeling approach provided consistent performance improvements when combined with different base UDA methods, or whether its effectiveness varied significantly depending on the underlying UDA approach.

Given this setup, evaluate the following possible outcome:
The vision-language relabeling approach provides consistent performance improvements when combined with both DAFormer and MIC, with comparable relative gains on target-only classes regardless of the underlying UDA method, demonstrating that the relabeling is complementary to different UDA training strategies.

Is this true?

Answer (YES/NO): YES